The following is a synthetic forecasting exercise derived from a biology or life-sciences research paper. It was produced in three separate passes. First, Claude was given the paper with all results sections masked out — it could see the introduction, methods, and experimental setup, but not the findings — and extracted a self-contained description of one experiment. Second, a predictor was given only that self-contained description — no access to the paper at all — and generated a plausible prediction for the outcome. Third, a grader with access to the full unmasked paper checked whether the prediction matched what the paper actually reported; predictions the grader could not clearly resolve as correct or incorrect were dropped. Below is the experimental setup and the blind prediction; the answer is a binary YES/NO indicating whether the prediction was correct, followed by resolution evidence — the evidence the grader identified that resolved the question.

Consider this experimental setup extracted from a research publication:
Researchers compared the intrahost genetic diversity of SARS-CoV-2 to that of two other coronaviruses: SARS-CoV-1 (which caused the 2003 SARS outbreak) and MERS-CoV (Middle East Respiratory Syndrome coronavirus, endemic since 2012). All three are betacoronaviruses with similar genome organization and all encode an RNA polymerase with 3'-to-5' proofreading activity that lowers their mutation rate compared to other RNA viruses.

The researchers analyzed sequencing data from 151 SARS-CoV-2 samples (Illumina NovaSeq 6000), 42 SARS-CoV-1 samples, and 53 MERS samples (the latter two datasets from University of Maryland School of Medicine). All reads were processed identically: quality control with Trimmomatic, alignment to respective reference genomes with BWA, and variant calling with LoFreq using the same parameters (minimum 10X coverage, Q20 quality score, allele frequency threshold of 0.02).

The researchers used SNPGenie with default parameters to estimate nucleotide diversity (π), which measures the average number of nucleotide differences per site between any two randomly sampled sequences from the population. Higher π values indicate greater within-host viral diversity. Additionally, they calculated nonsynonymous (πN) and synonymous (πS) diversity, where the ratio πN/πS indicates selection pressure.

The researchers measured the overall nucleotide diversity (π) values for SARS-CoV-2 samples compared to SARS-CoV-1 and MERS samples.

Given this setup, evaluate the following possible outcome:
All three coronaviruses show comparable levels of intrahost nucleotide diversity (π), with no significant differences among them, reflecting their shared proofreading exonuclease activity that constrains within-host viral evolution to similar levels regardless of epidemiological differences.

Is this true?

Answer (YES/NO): NO